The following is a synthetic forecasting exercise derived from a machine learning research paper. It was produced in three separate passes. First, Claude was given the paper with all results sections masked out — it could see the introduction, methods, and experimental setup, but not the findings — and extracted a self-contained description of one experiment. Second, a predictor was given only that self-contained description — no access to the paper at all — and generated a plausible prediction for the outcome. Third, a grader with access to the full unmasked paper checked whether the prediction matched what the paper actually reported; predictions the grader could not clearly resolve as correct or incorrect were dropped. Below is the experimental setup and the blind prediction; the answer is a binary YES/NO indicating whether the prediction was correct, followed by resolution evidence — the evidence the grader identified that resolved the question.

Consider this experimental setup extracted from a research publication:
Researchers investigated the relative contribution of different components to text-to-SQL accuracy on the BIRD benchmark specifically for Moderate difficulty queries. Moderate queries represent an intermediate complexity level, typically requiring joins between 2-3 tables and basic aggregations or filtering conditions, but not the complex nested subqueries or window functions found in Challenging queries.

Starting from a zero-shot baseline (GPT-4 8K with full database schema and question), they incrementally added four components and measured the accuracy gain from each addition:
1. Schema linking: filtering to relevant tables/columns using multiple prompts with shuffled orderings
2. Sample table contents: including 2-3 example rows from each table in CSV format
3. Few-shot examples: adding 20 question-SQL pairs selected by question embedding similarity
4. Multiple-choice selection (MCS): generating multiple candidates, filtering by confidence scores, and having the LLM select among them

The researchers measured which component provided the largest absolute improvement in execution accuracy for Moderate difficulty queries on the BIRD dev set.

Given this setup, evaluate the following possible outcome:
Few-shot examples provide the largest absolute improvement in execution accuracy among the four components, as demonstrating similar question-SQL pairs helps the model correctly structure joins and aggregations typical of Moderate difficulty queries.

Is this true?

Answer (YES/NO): YES